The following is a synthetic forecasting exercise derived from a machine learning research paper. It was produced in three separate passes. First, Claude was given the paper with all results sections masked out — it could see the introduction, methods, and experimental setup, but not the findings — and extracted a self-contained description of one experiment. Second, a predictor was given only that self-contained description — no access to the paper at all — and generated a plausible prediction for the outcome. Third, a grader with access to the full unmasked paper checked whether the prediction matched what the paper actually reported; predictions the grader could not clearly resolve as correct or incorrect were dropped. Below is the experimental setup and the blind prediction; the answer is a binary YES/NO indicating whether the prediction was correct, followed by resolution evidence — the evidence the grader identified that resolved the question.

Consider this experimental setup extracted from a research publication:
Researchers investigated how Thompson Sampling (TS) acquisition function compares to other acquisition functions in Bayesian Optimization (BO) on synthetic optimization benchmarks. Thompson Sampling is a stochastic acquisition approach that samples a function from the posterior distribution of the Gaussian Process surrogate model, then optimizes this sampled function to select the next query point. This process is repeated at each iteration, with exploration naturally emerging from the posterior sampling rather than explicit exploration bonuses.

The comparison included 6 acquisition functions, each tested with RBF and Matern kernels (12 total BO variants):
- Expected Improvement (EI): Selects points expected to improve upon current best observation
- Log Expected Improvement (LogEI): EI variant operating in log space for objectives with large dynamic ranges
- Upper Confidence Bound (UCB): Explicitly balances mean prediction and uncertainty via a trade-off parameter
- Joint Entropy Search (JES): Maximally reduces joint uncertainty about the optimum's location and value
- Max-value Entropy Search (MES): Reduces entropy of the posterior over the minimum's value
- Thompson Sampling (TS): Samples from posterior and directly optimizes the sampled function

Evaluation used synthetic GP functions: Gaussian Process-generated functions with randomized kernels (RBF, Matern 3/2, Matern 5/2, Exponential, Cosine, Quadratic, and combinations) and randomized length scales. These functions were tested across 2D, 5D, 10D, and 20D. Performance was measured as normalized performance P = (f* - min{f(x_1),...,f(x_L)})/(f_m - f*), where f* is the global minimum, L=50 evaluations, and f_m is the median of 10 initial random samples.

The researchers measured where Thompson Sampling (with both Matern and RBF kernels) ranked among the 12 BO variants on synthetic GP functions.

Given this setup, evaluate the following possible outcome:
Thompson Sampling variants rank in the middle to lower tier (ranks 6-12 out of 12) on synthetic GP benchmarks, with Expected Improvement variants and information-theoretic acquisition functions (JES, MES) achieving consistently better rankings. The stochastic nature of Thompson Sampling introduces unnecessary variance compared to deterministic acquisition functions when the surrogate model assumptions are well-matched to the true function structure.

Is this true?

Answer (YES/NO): YES